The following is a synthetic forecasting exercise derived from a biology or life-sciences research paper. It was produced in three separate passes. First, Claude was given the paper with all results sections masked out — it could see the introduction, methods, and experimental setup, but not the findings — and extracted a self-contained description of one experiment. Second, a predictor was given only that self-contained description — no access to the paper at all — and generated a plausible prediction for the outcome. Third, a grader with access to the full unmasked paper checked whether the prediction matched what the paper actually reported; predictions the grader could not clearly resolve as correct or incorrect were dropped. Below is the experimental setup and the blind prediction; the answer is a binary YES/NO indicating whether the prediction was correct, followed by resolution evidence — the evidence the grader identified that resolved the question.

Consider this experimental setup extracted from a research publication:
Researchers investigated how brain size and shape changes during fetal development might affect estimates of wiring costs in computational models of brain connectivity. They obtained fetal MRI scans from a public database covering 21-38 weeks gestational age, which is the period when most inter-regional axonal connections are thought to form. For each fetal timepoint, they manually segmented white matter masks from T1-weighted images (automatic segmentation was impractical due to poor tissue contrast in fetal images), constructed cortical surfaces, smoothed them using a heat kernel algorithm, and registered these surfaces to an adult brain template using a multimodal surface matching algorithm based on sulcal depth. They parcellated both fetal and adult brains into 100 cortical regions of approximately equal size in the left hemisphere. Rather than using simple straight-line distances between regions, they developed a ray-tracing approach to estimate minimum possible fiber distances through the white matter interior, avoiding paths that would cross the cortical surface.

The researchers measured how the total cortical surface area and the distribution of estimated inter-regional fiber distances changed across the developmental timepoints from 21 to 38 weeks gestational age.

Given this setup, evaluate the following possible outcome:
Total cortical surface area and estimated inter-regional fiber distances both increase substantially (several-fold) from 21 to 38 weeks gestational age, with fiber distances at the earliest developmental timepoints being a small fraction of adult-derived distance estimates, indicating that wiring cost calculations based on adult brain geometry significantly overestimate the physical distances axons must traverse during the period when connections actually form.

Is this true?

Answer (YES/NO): NO